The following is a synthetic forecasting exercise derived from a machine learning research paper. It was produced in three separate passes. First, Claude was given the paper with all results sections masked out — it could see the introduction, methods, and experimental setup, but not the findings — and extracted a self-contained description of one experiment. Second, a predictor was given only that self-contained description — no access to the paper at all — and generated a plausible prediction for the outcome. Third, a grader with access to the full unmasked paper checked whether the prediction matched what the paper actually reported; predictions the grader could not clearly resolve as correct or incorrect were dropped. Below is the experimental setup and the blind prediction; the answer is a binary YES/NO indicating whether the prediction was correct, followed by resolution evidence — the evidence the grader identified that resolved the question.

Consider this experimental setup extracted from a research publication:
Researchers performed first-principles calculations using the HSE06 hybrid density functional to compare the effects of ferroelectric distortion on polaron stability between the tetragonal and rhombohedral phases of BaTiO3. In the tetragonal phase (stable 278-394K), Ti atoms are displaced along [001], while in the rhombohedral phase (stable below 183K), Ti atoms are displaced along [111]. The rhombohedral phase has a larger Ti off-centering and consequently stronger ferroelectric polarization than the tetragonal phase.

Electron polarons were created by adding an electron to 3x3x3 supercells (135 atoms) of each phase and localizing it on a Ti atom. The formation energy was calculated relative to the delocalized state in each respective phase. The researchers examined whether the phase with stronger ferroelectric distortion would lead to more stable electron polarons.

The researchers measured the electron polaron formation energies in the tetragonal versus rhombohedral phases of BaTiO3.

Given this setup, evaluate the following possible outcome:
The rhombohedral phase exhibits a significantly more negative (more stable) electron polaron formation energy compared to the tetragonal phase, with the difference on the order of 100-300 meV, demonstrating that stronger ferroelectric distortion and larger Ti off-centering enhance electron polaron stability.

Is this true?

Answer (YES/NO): YES